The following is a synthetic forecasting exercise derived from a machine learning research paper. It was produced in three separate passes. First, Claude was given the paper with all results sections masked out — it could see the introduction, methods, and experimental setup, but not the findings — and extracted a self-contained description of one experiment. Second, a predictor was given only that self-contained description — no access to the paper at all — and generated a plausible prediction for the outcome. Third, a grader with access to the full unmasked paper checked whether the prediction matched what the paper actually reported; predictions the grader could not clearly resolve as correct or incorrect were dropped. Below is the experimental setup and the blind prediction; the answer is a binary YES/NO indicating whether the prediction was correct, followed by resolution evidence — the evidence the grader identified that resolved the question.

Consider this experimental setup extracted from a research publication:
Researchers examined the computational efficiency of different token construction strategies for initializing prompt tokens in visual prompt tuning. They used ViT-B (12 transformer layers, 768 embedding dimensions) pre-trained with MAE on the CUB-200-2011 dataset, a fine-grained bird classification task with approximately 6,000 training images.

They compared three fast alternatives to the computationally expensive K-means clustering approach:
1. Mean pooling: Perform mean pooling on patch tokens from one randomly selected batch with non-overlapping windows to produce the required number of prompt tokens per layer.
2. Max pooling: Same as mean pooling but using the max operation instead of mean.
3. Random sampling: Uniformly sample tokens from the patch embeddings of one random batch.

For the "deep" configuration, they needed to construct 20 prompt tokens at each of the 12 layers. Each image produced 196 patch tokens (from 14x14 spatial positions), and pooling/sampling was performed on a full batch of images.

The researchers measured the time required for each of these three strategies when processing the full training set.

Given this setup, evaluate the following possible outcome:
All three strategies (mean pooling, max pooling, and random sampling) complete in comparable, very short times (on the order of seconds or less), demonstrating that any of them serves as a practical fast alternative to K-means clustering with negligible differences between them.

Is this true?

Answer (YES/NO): NO